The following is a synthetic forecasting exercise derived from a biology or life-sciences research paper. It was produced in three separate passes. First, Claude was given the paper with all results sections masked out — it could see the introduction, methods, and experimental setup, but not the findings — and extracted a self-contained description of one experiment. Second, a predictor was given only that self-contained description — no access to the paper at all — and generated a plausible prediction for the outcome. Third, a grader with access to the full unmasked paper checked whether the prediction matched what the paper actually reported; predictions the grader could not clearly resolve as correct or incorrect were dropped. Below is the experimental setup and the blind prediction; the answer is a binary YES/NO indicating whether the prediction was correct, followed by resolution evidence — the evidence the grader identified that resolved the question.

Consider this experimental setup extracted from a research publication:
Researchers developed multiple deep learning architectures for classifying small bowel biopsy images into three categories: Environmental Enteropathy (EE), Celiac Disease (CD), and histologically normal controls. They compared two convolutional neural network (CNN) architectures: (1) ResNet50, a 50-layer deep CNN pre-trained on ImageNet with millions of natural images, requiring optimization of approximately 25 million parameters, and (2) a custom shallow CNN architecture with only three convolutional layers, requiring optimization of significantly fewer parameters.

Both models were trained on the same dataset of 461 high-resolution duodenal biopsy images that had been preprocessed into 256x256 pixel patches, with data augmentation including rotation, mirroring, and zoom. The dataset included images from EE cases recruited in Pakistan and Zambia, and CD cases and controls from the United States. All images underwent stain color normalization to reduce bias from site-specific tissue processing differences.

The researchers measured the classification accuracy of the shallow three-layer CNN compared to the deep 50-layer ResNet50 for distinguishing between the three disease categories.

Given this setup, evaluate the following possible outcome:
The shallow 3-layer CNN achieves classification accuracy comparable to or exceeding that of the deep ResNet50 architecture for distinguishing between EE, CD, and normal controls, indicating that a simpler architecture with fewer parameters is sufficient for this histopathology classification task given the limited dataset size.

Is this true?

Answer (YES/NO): NO